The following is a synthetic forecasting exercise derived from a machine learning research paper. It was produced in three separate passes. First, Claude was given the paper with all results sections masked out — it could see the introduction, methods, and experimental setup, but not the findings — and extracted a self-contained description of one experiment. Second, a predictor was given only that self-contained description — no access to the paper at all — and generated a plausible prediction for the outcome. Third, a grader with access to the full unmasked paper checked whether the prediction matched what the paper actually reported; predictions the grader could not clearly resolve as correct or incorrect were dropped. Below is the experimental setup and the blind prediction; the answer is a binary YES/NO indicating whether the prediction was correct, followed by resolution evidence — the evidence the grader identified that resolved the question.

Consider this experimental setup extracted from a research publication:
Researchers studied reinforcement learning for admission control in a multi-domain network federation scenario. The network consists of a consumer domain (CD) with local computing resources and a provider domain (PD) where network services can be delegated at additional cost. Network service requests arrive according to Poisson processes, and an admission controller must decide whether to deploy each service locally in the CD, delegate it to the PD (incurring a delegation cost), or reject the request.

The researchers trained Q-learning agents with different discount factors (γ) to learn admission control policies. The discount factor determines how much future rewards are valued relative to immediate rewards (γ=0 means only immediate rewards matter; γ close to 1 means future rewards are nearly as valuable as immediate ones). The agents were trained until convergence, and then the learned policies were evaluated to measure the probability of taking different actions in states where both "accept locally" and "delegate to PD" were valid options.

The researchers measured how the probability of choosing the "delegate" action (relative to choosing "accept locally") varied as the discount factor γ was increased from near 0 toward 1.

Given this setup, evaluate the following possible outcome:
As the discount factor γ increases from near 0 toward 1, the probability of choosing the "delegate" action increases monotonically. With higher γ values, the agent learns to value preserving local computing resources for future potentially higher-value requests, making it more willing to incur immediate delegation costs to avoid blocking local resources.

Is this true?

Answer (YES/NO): YES